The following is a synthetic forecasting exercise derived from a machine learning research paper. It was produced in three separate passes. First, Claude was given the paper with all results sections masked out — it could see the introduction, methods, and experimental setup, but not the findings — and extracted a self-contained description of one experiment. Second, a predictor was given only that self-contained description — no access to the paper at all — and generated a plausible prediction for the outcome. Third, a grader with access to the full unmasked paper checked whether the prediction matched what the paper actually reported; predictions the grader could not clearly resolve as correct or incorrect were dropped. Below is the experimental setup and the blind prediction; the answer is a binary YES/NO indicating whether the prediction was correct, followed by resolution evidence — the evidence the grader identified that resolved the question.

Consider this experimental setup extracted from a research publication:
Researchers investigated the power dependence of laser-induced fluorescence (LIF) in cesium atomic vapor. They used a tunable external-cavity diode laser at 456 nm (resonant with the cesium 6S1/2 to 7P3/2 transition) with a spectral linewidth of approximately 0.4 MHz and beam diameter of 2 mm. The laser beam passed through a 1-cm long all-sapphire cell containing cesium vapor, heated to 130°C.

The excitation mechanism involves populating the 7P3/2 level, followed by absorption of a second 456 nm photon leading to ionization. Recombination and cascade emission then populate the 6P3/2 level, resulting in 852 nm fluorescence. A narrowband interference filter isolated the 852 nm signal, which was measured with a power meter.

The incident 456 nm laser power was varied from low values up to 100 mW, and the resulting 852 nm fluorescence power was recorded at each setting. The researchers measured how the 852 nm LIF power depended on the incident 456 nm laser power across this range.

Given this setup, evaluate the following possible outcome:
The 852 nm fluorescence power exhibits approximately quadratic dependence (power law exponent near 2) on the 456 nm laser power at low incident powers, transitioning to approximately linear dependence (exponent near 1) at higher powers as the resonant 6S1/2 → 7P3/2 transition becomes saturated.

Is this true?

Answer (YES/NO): NO